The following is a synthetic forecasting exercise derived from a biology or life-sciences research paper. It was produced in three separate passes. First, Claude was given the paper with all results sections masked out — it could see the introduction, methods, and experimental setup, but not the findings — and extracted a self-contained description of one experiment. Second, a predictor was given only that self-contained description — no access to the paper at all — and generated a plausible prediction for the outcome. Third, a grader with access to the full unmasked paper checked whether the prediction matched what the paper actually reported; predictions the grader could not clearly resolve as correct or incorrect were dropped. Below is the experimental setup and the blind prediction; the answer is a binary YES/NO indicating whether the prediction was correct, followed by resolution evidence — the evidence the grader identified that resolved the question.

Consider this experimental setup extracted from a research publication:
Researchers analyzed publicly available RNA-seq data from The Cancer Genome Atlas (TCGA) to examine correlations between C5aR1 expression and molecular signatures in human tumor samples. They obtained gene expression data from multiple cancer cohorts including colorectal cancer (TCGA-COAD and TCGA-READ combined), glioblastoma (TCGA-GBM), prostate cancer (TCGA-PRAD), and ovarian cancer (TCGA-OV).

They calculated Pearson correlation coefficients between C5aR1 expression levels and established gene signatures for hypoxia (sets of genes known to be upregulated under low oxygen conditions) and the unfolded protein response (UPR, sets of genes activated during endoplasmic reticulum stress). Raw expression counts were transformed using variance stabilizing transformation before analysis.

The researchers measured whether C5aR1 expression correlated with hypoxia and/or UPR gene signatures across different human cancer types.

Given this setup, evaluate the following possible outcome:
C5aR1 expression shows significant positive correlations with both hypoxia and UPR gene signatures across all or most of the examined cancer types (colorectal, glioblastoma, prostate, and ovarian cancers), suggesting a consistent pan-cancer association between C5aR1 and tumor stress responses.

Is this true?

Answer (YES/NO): YES